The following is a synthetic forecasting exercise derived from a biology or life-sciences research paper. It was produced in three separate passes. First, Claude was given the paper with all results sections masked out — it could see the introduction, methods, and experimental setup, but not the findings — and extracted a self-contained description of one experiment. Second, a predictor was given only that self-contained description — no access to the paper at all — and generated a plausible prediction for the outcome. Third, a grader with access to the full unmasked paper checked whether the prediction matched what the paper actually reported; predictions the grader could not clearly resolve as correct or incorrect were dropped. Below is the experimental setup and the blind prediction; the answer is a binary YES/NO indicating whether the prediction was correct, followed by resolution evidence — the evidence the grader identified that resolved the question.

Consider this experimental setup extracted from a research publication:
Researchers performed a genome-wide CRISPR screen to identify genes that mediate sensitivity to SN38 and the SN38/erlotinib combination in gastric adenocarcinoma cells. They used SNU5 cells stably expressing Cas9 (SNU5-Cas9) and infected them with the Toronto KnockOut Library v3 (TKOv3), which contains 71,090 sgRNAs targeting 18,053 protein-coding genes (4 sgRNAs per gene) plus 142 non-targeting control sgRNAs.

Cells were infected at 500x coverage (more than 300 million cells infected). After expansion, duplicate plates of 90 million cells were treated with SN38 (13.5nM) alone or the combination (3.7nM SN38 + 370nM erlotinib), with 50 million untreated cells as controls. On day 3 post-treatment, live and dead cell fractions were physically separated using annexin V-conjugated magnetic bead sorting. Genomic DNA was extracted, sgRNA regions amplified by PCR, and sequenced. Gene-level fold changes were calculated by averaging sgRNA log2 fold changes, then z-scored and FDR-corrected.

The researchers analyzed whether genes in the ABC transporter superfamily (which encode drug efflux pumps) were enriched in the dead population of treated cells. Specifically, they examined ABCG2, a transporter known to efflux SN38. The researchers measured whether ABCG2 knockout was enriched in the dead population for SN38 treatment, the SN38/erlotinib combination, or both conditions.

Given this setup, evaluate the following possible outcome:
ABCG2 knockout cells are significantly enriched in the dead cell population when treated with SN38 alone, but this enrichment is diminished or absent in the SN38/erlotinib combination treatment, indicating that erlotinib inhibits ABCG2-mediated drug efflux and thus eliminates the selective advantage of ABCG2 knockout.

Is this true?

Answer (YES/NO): NO